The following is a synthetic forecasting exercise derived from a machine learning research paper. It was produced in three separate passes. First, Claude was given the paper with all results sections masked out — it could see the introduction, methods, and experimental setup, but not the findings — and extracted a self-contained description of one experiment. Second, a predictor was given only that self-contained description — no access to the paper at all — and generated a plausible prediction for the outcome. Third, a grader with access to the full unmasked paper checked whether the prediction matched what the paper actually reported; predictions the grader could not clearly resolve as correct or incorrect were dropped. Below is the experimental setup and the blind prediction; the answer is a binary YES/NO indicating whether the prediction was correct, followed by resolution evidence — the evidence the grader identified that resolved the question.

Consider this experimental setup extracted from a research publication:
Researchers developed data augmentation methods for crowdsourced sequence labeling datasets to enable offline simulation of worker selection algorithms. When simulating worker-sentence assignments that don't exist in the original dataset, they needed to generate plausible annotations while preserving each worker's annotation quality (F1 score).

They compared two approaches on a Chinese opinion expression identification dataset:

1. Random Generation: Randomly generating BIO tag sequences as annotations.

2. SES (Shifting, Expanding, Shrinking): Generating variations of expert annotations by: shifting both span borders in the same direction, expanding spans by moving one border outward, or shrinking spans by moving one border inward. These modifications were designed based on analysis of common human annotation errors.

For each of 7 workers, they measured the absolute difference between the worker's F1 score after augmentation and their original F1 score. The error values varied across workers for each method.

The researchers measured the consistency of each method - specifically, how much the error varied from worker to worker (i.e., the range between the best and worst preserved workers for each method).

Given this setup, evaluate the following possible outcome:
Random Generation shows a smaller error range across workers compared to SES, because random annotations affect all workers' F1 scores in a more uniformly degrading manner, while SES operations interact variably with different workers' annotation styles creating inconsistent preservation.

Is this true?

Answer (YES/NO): NO